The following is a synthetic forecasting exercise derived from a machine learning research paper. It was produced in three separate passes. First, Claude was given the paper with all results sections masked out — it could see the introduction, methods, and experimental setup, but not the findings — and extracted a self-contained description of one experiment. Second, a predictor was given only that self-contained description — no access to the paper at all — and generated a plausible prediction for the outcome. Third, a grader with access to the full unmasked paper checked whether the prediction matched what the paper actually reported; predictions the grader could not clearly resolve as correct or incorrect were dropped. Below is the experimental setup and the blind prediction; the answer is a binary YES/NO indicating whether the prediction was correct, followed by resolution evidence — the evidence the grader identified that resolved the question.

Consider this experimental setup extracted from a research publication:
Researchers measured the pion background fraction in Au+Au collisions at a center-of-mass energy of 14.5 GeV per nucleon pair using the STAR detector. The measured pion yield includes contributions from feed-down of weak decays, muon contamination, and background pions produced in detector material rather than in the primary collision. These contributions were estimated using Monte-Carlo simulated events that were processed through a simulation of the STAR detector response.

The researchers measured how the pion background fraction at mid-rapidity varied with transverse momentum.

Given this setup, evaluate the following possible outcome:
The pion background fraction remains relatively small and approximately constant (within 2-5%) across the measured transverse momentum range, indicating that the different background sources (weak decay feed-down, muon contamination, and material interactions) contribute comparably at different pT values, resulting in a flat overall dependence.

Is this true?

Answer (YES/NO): NO